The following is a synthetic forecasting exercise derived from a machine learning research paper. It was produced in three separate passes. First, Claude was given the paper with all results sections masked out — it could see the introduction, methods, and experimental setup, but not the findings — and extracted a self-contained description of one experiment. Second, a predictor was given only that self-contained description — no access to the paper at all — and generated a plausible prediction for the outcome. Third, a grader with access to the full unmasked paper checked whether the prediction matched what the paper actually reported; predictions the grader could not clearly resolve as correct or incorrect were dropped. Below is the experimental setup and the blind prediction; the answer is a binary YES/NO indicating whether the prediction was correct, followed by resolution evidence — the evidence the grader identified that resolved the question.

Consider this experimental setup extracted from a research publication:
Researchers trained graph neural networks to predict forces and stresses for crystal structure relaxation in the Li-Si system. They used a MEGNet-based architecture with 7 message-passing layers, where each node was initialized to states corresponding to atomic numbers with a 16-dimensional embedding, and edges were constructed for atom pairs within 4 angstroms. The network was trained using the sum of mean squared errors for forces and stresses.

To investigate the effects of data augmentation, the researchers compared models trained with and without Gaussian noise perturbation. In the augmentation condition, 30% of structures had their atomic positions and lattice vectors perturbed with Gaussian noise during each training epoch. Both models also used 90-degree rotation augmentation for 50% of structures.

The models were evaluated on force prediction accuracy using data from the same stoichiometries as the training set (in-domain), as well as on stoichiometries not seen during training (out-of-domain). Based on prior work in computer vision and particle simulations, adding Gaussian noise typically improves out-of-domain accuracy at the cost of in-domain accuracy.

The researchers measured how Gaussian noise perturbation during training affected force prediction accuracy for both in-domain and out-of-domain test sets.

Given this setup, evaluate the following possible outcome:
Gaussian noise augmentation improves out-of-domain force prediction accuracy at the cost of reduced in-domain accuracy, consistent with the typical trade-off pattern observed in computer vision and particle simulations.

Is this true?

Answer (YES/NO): NO